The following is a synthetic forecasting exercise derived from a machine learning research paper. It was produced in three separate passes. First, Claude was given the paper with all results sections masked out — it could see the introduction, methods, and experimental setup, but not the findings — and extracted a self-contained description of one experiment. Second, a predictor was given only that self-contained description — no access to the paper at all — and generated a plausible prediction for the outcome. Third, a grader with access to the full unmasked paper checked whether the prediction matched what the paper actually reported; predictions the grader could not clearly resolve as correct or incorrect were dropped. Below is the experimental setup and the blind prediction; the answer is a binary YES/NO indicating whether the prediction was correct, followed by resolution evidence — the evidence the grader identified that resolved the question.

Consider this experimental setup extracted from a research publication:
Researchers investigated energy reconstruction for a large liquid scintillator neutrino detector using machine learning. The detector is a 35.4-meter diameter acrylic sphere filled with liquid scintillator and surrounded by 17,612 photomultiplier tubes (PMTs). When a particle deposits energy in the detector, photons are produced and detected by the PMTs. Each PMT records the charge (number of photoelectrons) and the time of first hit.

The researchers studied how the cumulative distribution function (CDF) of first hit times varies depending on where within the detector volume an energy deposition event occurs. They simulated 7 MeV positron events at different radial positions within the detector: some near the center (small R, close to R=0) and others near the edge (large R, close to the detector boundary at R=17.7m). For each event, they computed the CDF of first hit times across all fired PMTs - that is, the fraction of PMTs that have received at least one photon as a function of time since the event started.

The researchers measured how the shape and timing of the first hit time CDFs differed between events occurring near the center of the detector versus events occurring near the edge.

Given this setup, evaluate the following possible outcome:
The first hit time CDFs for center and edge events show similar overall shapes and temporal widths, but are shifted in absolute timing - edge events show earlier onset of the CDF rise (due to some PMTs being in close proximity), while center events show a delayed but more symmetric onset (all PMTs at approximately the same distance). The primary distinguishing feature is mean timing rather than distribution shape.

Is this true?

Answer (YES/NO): NO